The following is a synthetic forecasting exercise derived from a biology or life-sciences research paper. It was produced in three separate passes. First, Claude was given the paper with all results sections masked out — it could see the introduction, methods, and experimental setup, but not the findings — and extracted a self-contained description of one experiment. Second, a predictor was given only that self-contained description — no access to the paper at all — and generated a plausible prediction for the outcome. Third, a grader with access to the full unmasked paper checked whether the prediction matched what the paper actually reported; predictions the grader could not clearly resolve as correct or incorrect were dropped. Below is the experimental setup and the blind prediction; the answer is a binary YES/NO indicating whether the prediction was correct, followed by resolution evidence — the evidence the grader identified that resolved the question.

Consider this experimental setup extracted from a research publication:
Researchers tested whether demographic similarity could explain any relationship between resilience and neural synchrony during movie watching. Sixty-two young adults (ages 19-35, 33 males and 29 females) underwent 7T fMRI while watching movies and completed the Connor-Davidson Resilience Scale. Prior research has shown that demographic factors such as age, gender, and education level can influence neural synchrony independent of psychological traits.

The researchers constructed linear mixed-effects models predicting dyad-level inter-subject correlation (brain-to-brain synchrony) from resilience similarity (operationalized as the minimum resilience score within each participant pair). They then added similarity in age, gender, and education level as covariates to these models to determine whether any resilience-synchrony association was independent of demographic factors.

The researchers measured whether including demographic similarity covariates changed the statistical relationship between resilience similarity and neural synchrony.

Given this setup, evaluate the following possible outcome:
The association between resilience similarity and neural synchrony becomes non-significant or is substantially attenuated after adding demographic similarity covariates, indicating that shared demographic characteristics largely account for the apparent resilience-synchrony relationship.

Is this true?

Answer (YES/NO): NO